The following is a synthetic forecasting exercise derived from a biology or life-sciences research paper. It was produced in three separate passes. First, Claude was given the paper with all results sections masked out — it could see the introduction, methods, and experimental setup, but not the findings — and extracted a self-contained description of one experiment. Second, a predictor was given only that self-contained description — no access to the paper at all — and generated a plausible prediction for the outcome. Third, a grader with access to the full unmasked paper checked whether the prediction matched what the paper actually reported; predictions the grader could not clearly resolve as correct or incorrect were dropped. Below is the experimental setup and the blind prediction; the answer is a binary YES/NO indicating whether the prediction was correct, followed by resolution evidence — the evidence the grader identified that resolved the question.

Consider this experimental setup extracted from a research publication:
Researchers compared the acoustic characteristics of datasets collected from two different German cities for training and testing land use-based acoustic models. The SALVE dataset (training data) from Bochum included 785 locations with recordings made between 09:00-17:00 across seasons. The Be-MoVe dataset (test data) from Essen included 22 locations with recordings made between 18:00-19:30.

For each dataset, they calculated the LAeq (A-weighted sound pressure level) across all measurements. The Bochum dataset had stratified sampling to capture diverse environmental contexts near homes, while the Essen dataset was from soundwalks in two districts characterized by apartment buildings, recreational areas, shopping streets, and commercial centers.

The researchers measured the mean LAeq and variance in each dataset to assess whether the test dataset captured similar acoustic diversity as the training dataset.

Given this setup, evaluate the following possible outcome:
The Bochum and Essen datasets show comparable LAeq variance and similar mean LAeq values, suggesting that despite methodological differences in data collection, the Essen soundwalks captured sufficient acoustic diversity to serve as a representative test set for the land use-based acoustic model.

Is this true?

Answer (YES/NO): NO